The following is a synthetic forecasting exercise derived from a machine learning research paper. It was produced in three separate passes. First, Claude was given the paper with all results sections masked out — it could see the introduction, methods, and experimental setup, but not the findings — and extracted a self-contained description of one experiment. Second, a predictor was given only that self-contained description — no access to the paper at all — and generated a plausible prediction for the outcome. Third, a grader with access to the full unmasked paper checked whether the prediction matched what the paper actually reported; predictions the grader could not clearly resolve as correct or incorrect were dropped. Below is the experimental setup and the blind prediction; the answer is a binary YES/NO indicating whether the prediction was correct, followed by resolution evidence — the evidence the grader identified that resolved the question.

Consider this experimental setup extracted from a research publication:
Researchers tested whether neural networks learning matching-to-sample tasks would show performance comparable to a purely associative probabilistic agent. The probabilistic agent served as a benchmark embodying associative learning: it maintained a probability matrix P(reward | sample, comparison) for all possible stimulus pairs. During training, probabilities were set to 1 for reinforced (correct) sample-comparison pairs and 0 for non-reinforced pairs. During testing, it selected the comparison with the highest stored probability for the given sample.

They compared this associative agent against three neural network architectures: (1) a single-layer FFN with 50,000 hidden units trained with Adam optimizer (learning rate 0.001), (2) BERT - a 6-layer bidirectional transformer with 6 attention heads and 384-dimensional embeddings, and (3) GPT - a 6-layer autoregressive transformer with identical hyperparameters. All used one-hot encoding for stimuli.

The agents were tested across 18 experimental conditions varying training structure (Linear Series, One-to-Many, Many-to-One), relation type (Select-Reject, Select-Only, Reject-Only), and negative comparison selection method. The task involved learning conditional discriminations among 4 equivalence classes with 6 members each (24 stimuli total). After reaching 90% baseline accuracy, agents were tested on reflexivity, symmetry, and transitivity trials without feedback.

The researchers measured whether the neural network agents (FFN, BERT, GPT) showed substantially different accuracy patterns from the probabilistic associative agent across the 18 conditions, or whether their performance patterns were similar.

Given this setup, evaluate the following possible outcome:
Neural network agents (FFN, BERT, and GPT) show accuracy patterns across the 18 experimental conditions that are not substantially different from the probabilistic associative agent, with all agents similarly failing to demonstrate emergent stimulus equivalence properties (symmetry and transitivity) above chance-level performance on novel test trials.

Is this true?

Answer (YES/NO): NO